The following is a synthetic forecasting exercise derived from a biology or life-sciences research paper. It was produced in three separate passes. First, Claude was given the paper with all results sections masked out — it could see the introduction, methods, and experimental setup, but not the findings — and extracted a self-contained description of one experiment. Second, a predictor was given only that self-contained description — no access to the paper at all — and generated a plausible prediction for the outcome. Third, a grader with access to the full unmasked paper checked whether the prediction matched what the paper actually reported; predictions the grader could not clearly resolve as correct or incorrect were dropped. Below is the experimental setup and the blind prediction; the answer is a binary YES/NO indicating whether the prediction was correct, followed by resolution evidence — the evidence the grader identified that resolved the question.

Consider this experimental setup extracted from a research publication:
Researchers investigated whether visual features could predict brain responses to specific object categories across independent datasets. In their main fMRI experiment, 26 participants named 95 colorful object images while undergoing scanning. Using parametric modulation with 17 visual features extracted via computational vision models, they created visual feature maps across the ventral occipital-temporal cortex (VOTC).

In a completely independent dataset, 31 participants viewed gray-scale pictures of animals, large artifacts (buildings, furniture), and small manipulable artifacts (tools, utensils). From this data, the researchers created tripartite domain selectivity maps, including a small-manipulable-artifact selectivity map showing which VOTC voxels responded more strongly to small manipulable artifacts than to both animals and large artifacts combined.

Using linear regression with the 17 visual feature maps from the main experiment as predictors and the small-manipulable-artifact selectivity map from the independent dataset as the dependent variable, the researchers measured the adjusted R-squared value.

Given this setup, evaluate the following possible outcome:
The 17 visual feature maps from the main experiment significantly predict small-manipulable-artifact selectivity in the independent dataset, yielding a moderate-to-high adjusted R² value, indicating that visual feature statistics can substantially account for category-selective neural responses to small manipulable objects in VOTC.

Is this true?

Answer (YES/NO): YES